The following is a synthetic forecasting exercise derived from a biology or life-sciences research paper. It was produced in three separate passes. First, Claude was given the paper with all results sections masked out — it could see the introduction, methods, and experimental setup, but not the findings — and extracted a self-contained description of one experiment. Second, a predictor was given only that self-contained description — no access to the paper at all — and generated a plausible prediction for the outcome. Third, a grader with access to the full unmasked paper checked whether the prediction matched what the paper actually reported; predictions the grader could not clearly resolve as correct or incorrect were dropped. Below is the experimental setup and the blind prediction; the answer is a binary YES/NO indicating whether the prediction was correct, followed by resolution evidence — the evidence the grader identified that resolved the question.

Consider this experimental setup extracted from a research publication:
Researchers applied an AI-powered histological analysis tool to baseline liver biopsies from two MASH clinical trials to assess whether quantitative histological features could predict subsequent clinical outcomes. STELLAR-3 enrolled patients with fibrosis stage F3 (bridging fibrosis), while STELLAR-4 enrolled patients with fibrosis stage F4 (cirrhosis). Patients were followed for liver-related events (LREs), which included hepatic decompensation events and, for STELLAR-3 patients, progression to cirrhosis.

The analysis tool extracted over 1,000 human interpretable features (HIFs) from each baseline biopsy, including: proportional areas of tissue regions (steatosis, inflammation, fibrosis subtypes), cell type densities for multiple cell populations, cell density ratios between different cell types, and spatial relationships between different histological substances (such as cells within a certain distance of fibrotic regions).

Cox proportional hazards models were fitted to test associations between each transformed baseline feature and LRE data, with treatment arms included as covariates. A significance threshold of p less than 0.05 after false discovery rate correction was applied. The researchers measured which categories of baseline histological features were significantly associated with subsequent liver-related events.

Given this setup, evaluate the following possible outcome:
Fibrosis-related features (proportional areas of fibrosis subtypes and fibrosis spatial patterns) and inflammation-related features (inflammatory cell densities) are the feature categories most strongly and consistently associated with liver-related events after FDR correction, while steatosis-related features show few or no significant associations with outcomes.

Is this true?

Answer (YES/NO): YES